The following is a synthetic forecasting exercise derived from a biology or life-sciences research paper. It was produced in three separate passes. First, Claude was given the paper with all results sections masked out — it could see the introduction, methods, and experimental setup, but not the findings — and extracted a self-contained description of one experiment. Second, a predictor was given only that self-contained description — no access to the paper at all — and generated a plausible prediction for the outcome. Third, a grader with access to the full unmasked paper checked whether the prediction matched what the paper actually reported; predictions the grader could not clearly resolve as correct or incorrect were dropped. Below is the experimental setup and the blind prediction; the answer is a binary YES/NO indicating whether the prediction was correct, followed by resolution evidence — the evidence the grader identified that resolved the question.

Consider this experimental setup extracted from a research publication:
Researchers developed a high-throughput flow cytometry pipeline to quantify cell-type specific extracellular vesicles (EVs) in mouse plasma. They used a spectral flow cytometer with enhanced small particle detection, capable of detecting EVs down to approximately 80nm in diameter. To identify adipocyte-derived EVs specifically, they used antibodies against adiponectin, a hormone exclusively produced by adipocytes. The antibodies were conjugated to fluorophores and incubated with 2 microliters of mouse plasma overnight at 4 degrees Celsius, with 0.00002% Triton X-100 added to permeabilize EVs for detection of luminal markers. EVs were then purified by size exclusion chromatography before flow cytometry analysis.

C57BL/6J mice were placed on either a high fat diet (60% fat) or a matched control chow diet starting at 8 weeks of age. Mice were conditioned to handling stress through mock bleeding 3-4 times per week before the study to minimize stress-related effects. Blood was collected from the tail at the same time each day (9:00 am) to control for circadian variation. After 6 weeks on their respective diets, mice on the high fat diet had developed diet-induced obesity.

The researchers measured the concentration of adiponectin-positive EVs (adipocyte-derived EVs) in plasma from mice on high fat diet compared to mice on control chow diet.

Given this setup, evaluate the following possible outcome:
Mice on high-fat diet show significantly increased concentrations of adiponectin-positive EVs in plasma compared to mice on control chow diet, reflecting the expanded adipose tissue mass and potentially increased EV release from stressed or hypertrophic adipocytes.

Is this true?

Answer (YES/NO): YES